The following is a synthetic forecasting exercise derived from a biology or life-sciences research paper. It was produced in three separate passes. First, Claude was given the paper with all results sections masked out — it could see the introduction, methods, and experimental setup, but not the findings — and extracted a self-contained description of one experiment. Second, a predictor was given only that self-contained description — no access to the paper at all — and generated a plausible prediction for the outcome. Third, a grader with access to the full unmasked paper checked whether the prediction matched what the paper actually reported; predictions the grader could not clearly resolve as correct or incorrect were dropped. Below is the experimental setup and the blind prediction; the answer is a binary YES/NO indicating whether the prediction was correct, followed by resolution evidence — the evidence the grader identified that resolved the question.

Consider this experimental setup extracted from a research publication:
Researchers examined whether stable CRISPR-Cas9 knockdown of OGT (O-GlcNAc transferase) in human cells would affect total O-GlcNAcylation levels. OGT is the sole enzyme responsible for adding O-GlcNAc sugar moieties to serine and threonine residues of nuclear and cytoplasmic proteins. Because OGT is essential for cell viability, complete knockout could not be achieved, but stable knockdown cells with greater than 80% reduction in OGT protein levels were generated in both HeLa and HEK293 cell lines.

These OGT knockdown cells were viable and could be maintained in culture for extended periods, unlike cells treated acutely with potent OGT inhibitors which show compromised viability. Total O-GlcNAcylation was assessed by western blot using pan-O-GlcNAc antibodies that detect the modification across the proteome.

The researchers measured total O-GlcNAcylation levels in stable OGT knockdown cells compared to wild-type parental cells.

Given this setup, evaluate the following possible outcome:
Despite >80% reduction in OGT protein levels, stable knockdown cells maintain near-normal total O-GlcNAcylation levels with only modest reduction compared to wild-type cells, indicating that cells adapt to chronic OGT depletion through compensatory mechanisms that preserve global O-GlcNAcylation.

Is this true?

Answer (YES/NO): NO